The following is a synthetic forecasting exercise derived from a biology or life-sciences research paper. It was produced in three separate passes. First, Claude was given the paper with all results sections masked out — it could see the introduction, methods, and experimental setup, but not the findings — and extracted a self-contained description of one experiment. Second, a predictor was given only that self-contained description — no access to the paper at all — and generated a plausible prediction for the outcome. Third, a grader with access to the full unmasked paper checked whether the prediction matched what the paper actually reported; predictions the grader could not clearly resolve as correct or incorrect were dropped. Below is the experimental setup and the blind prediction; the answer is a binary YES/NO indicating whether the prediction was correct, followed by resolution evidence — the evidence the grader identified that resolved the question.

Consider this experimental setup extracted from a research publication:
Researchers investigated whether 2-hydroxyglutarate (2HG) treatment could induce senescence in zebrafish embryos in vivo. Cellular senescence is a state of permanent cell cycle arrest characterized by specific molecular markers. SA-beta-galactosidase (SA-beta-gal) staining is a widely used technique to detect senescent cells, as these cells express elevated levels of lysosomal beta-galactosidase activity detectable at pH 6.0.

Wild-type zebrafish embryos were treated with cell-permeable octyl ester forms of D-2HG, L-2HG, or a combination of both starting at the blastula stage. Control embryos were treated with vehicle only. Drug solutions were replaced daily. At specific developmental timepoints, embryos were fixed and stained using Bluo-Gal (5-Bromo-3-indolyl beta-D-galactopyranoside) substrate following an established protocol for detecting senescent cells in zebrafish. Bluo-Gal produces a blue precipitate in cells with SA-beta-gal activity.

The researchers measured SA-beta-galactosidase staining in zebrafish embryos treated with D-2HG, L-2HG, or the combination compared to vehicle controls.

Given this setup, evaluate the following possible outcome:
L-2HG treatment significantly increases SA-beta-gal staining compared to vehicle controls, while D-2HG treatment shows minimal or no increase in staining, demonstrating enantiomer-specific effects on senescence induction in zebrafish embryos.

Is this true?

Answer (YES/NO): NO